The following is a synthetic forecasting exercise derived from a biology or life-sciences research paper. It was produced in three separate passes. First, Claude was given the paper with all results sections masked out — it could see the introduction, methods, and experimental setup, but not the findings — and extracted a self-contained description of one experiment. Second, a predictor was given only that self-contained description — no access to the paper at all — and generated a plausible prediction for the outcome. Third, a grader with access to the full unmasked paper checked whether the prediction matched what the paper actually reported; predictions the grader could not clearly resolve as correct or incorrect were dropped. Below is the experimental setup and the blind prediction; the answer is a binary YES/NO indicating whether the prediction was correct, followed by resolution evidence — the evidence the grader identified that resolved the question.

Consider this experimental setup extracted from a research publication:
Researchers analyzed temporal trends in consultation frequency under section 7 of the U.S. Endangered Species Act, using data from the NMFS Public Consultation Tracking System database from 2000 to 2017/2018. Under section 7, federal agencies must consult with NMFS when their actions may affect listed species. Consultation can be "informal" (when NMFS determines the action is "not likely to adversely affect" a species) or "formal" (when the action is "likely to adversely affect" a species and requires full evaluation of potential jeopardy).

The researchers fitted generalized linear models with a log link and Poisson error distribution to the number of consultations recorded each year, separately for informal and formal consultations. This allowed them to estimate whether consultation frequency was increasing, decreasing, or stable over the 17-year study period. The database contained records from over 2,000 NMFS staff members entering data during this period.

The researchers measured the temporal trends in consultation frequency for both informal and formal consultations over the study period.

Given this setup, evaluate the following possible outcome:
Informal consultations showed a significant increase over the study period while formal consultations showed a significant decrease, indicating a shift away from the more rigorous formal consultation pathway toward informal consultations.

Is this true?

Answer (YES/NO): NO